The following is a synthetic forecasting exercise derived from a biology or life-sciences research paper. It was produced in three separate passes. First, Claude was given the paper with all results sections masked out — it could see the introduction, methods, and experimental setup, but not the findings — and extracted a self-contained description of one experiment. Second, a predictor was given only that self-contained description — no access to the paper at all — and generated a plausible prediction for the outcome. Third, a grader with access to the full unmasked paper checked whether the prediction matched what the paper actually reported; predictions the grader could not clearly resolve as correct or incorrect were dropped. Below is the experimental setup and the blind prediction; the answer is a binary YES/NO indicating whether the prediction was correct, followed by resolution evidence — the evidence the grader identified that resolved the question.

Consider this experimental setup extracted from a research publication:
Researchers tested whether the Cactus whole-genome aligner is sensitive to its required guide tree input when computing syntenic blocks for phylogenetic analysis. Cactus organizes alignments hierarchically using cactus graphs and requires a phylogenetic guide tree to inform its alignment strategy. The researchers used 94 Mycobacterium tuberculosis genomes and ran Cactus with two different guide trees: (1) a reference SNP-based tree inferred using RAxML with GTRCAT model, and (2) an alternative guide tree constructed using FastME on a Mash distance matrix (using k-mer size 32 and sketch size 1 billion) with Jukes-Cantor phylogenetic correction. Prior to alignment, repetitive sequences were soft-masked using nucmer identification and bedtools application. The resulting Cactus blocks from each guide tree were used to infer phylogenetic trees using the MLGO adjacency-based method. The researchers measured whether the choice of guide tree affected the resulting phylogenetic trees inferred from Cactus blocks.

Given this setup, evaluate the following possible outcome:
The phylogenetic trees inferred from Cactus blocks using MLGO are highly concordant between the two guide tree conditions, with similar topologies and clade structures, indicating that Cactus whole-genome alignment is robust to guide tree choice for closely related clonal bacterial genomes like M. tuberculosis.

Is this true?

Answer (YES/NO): NO